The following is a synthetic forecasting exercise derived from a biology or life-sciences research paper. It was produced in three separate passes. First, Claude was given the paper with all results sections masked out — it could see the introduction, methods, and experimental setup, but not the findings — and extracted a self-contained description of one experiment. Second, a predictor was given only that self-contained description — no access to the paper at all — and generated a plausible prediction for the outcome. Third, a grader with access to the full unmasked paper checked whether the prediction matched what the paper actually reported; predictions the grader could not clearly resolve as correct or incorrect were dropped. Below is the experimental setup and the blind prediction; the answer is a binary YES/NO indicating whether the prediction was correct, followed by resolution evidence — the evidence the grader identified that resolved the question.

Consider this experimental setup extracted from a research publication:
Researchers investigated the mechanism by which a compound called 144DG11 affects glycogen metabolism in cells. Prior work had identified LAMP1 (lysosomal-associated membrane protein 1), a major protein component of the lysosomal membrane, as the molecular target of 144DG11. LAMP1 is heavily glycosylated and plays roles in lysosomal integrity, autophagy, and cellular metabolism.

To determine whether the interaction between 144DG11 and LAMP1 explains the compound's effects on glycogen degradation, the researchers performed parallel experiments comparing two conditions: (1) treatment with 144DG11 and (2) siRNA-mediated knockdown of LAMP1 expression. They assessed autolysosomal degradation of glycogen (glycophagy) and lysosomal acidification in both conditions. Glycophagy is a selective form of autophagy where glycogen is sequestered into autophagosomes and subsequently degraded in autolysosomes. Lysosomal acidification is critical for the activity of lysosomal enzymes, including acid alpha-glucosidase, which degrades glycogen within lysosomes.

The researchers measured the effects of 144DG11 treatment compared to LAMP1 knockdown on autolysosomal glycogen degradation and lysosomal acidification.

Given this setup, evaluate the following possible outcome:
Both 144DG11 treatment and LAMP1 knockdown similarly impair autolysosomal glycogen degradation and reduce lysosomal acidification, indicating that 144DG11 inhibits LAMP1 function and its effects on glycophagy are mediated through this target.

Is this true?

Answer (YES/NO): NO